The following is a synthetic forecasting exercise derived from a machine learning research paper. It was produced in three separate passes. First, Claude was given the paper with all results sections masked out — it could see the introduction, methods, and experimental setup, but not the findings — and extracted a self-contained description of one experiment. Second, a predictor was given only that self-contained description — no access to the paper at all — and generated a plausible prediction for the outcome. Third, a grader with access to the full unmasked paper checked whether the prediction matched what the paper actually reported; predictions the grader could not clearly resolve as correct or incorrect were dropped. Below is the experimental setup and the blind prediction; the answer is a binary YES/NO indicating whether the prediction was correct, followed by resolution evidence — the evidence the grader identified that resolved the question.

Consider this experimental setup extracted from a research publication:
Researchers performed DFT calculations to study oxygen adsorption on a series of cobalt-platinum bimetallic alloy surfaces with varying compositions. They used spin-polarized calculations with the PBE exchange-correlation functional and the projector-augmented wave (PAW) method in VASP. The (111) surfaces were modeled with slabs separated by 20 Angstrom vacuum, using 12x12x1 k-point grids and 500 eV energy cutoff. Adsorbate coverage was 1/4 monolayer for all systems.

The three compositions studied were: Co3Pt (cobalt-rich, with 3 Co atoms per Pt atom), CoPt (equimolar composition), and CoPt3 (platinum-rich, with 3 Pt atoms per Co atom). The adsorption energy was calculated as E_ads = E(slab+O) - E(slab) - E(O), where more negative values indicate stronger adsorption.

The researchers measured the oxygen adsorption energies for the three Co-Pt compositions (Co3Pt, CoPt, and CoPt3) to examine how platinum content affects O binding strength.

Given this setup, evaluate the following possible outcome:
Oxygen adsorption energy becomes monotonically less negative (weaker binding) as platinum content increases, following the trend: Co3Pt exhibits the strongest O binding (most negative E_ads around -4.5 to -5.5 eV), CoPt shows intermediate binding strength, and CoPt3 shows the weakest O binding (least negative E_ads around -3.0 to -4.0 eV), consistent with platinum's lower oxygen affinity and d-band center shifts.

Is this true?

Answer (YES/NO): NO